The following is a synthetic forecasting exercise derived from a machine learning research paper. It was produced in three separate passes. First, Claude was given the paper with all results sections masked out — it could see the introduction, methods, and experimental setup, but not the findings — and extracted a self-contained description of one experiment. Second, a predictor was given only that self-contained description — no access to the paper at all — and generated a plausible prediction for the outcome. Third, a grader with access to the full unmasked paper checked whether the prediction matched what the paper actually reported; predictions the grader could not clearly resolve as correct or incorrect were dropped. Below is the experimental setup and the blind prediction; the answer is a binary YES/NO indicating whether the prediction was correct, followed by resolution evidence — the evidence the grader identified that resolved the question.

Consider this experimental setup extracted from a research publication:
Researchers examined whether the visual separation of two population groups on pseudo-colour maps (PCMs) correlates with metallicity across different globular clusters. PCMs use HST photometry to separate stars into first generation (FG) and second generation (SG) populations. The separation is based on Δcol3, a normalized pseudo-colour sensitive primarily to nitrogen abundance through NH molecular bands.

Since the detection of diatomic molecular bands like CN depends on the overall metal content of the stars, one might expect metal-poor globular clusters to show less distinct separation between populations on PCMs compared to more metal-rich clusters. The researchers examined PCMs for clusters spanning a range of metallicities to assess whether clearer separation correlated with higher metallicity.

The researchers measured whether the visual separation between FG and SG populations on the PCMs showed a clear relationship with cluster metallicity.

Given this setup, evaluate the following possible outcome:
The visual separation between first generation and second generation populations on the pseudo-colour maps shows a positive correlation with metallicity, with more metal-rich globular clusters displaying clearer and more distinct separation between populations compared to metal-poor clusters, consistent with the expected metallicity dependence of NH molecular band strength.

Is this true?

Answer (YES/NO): NO